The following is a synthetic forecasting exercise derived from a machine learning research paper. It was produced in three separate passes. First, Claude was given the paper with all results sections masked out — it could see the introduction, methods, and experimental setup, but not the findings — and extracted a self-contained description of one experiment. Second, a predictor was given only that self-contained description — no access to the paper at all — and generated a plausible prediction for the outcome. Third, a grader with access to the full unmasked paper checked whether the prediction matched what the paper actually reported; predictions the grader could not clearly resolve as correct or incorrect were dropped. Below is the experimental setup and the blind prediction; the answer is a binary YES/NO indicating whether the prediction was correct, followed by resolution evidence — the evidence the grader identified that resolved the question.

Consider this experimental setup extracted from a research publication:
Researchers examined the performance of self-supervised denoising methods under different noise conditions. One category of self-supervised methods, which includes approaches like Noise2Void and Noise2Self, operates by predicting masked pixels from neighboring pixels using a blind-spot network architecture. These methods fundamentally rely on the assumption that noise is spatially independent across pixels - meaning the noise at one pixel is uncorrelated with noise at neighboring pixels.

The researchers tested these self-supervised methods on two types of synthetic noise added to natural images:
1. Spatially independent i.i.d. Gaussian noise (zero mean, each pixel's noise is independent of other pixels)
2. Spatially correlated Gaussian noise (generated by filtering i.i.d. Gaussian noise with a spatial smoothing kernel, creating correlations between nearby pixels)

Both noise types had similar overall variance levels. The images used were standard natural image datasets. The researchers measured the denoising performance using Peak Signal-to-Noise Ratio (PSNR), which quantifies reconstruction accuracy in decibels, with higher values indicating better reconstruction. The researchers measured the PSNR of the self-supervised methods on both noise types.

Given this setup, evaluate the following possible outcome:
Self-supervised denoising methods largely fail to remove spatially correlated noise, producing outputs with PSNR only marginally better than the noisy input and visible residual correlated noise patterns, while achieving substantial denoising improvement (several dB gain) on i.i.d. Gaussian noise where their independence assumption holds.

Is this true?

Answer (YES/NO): YES